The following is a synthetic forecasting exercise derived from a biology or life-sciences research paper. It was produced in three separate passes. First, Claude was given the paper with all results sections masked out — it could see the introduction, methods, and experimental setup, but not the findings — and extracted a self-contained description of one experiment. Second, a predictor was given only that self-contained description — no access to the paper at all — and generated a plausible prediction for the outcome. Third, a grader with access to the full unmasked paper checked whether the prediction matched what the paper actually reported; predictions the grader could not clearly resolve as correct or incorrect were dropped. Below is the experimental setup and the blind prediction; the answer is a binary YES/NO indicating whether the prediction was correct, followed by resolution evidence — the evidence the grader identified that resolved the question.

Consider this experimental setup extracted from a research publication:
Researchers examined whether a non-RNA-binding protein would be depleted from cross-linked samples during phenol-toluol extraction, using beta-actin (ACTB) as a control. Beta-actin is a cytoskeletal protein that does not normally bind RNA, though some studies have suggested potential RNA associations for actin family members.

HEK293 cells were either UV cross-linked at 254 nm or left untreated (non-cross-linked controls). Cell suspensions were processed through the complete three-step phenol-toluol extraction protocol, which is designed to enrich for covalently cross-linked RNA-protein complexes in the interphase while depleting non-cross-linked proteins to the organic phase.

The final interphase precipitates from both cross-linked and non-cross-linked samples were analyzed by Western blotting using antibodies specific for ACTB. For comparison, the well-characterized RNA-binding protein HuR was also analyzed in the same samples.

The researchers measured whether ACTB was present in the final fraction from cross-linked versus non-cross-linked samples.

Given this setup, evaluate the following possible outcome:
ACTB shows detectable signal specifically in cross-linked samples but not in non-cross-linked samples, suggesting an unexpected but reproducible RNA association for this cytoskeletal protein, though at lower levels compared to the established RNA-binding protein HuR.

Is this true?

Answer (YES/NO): NO